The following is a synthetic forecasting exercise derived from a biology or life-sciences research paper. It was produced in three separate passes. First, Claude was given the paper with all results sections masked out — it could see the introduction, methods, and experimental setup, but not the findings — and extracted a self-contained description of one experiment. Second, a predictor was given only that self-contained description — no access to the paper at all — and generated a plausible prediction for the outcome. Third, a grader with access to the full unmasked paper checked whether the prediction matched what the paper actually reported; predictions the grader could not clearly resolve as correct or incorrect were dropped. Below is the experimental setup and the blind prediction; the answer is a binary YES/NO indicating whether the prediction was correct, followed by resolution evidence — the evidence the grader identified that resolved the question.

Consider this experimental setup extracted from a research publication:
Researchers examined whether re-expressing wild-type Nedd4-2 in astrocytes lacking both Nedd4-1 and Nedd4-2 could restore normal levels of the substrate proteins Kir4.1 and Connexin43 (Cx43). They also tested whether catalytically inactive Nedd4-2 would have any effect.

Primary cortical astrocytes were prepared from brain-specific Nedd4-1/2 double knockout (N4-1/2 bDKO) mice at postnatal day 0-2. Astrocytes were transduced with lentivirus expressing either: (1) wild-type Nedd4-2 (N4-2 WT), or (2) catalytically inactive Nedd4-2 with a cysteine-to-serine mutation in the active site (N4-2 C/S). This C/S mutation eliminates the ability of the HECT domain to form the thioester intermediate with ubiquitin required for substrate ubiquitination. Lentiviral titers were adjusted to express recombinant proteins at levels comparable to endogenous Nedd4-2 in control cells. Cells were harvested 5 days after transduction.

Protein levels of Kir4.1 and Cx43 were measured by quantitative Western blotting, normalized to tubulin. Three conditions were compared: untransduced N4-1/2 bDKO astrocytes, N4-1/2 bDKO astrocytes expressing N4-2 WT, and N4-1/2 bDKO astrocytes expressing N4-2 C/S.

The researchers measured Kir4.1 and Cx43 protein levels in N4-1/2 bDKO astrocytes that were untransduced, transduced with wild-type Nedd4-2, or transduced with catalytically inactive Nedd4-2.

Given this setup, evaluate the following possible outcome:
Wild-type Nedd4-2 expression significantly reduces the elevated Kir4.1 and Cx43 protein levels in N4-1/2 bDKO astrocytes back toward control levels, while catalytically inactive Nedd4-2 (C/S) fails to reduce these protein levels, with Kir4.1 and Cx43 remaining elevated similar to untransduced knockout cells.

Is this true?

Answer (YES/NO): YES